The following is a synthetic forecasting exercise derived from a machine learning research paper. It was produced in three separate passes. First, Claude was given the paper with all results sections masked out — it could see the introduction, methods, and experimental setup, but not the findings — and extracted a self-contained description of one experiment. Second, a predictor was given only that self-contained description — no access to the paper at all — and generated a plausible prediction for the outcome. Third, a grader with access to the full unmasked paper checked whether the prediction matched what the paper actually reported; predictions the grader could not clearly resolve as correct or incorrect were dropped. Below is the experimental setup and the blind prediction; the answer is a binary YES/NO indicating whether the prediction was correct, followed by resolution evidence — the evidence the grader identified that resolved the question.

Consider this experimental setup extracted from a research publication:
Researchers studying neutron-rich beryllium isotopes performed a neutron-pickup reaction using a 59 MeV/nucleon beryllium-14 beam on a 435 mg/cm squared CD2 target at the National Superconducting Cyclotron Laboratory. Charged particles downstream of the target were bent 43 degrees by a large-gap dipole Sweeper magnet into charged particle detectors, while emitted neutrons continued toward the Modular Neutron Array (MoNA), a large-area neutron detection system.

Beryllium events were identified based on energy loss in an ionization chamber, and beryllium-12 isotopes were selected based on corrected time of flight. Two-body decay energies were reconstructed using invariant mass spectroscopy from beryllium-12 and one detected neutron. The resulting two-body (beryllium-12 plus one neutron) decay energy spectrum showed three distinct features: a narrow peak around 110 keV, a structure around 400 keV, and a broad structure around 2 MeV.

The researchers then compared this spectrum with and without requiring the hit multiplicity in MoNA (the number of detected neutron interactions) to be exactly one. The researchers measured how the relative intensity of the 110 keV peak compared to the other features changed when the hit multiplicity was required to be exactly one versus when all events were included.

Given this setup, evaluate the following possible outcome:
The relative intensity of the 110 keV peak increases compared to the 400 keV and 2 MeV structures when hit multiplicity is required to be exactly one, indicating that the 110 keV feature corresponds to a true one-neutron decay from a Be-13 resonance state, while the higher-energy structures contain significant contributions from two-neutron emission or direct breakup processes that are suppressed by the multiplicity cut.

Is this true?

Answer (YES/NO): NO